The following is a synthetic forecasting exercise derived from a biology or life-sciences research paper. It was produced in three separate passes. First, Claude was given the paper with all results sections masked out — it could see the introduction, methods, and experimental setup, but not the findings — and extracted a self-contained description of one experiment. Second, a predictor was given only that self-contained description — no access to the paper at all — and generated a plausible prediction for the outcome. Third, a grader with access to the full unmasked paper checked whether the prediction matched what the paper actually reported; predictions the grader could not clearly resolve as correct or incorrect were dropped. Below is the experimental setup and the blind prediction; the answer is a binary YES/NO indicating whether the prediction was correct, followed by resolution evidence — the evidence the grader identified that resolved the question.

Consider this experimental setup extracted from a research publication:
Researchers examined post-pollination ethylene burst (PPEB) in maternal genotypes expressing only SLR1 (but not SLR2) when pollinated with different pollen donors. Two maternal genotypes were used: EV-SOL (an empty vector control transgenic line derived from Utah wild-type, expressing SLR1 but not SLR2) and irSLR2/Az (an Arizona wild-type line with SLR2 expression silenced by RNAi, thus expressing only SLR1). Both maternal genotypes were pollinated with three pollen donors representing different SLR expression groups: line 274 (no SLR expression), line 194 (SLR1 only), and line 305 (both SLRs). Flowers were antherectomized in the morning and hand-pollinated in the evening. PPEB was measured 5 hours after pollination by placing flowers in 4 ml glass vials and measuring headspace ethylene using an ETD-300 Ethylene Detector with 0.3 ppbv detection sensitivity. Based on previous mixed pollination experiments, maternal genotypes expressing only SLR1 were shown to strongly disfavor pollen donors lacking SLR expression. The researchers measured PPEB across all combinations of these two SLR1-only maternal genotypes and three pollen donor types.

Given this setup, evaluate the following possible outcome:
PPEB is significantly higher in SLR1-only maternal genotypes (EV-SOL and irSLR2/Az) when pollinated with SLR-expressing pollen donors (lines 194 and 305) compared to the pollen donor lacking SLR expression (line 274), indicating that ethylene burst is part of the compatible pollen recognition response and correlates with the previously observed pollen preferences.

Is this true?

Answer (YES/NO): NO